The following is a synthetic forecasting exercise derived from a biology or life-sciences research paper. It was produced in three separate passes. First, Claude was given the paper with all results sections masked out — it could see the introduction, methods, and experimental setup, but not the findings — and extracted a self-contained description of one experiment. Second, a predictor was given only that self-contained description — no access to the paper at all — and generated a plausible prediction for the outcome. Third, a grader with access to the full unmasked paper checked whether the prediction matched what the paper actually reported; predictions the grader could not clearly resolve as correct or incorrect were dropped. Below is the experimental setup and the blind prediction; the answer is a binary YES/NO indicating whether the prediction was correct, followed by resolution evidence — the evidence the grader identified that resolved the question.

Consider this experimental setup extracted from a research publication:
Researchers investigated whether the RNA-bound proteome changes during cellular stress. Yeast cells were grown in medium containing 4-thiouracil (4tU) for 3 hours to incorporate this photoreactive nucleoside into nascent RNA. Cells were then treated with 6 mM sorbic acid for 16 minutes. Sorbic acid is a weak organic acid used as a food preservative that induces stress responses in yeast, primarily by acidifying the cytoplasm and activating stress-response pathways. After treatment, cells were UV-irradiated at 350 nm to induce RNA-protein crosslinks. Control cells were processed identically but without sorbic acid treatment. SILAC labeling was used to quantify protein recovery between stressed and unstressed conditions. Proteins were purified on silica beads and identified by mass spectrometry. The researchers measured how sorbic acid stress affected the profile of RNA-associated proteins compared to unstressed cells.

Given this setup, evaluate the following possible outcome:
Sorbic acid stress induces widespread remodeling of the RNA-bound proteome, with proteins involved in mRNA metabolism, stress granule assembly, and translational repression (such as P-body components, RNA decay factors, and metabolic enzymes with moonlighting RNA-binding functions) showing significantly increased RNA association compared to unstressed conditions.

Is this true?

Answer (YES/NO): NO